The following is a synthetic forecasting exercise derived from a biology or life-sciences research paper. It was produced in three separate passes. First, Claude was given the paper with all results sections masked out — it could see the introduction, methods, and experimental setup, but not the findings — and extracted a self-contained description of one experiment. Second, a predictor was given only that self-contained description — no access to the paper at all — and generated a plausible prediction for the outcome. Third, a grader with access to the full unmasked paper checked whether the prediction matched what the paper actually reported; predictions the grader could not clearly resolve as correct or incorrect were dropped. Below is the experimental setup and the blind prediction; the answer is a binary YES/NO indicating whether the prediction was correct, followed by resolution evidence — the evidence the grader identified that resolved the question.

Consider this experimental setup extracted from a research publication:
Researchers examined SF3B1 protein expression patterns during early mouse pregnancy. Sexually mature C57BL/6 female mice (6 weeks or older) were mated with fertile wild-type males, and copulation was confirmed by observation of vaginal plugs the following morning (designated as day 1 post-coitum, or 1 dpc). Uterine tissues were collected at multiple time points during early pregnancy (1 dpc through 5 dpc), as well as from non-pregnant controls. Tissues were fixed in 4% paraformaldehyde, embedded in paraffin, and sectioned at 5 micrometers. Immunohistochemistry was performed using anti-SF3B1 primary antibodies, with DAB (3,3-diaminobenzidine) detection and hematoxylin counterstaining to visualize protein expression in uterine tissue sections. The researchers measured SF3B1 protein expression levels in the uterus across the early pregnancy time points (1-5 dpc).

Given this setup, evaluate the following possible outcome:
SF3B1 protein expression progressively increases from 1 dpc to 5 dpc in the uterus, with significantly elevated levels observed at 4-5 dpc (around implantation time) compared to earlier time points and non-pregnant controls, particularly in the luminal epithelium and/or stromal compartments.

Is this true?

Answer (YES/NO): NO